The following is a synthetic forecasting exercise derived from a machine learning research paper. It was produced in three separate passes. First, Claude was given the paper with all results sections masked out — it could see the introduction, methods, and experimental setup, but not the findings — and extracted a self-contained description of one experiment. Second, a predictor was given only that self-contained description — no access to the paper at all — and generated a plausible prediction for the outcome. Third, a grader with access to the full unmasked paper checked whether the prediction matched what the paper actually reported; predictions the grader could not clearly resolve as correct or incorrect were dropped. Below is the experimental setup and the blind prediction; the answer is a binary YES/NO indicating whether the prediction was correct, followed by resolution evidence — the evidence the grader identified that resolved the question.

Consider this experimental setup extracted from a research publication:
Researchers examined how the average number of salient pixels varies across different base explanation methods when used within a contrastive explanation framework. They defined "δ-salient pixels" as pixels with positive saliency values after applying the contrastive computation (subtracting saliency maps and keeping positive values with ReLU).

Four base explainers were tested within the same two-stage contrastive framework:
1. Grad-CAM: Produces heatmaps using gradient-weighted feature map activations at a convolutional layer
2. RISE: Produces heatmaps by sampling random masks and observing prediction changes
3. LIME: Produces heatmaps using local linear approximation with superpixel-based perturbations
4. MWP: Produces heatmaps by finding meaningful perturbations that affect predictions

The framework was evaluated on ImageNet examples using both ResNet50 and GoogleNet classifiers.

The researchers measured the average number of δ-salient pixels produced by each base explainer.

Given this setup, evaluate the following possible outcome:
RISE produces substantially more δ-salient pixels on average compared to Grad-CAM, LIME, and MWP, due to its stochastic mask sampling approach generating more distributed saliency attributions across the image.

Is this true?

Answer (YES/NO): NO